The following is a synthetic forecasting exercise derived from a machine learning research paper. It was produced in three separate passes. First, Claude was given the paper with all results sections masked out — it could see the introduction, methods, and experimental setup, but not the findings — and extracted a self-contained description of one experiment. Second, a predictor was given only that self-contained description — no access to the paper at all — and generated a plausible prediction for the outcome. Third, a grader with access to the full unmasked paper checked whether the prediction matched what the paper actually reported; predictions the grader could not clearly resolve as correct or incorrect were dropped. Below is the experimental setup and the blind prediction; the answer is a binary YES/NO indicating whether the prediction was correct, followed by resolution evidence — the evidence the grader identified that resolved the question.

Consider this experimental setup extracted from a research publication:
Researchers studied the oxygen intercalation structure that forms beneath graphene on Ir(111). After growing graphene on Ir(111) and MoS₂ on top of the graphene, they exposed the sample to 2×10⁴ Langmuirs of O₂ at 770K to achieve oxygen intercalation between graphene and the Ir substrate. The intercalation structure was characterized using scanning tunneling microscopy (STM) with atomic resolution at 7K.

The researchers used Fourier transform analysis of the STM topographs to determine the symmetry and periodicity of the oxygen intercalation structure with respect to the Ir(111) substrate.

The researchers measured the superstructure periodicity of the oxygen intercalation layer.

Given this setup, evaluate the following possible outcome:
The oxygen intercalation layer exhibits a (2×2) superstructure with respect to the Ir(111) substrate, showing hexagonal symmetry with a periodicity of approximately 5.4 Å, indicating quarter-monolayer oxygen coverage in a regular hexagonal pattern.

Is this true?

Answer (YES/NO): NO